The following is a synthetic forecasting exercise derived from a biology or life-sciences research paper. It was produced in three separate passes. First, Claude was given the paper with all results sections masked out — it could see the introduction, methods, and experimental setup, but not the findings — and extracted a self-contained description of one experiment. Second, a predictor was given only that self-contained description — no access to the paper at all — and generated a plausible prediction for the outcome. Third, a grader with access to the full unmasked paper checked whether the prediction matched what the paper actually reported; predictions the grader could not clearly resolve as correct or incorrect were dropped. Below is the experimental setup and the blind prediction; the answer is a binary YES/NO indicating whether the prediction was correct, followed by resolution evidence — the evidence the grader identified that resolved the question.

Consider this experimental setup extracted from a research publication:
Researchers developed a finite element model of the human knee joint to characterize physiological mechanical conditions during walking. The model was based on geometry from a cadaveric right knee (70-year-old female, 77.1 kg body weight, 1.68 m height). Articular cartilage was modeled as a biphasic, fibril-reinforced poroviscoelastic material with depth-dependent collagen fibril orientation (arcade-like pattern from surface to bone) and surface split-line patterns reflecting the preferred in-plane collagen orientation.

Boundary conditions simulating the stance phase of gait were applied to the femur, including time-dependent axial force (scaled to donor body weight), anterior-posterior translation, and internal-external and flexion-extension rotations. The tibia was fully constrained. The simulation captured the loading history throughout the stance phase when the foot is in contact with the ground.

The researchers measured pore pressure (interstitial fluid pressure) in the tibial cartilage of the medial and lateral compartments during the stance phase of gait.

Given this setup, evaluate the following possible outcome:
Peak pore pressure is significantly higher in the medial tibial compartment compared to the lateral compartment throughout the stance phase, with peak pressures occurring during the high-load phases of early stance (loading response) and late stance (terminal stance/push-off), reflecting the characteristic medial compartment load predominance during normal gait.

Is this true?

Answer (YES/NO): NO